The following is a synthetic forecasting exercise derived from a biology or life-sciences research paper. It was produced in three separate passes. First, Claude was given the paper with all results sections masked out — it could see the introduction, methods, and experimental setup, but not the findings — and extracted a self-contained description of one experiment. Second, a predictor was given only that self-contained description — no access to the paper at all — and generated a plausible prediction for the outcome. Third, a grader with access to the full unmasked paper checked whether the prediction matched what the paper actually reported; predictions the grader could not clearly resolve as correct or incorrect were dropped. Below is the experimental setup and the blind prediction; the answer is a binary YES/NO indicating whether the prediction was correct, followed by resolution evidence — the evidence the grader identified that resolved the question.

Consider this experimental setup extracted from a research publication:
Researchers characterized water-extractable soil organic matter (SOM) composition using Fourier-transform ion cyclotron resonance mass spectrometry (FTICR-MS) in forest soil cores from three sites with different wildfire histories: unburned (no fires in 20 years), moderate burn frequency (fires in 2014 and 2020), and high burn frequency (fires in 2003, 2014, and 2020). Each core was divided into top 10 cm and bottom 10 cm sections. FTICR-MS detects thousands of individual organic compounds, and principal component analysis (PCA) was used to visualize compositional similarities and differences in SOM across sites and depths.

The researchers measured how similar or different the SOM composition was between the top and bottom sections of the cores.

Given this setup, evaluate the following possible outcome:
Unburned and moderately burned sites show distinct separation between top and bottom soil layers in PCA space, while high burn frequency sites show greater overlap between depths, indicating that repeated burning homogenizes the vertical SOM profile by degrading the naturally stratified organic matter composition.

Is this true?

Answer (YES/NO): NO